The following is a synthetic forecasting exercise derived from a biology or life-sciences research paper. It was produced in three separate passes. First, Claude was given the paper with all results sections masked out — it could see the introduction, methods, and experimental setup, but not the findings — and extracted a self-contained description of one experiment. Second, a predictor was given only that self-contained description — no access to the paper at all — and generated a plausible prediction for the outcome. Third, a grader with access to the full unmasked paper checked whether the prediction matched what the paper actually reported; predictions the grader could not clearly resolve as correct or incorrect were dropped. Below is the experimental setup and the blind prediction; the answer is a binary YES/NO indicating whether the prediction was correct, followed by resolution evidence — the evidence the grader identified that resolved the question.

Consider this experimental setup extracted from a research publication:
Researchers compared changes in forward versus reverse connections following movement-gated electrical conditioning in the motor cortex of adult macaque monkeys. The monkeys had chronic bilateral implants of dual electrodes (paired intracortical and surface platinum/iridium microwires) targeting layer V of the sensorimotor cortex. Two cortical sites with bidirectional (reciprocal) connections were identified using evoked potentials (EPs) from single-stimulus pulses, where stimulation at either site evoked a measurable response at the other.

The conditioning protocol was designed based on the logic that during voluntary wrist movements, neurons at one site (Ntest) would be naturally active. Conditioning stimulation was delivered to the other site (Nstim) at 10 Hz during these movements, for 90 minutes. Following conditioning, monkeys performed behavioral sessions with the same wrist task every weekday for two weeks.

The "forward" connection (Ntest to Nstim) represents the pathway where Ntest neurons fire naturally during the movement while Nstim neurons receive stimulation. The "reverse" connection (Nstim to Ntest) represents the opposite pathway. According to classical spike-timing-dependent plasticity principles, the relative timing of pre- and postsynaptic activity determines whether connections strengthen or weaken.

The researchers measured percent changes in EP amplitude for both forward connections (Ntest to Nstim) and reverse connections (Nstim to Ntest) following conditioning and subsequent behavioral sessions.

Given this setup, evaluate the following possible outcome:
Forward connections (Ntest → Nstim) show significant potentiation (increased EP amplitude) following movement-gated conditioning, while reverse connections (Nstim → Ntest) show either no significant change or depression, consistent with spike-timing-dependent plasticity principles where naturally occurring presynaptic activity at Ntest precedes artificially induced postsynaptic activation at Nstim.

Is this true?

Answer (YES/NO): YES